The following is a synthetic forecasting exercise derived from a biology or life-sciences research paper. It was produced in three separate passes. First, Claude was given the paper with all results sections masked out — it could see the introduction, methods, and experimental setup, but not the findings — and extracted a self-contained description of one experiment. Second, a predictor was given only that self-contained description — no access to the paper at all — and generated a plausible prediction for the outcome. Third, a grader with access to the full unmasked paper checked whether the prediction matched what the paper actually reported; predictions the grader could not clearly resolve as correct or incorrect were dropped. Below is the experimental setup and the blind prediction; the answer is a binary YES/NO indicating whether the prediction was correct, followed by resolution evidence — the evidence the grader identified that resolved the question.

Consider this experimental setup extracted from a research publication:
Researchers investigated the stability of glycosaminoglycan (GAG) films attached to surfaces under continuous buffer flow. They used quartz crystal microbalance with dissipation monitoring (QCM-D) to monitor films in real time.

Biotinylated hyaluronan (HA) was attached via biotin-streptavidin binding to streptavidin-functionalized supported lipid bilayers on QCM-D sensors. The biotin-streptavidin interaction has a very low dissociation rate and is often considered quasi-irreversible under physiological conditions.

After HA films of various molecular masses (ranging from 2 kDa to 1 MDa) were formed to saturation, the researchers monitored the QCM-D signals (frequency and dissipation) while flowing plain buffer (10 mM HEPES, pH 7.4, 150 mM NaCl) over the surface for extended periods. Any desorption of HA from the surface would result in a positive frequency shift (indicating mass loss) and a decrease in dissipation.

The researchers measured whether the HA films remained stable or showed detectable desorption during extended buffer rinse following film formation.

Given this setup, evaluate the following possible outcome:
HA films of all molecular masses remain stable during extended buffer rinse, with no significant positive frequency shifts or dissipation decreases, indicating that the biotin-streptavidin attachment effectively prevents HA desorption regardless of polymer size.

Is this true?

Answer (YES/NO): YES